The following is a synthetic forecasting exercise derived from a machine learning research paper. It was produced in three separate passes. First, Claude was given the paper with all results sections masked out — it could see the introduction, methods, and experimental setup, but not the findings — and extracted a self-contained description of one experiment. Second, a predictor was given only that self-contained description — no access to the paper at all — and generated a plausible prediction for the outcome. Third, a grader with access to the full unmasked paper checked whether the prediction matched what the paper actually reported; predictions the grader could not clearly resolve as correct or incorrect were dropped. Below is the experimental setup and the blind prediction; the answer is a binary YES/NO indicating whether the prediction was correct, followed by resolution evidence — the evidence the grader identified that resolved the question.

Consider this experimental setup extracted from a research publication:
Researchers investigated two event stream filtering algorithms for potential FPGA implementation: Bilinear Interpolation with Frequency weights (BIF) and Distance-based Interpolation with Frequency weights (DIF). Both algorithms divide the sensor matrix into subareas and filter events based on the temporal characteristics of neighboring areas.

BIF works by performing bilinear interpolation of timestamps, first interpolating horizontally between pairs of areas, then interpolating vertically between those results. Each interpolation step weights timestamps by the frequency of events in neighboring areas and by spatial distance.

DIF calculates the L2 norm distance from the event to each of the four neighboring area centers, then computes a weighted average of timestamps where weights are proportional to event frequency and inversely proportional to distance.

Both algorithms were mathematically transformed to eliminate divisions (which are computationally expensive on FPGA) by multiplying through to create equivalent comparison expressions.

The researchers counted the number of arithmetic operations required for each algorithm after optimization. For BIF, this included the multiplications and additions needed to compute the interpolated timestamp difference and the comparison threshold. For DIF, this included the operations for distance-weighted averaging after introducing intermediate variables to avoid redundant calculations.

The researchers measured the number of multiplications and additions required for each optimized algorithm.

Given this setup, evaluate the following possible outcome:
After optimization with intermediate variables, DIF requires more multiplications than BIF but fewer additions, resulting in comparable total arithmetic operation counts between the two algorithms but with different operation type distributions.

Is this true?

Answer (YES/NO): NO